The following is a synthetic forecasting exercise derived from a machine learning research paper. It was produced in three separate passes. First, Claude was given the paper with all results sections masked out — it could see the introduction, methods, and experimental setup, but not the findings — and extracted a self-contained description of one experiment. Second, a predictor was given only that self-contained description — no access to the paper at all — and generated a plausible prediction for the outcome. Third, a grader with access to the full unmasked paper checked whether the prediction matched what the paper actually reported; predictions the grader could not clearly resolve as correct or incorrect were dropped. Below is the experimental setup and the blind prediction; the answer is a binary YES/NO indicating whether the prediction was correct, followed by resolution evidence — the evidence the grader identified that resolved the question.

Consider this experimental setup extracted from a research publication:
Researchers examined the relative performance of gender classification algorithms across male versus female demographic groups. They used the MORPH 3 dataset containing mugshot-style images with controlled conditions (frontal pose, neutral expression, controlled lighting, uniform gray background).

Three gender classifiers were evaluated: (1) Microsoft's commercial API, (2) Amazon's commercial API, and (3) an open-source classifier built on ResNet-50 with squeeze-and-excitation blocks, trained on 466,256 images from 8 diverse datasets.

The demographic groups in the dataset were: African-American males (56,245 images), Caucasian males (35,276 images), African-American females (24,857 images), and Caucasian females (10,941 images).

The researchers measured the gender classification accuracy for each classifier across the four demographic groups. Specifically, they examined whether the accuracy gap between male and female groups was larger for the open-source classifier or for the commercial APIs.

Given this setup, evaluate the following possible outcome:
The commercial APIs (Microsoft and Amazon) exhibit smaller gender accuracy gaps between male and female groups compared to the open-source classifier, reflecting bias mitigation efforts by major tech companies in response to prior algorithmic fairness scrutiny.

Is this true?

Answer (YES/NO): YES